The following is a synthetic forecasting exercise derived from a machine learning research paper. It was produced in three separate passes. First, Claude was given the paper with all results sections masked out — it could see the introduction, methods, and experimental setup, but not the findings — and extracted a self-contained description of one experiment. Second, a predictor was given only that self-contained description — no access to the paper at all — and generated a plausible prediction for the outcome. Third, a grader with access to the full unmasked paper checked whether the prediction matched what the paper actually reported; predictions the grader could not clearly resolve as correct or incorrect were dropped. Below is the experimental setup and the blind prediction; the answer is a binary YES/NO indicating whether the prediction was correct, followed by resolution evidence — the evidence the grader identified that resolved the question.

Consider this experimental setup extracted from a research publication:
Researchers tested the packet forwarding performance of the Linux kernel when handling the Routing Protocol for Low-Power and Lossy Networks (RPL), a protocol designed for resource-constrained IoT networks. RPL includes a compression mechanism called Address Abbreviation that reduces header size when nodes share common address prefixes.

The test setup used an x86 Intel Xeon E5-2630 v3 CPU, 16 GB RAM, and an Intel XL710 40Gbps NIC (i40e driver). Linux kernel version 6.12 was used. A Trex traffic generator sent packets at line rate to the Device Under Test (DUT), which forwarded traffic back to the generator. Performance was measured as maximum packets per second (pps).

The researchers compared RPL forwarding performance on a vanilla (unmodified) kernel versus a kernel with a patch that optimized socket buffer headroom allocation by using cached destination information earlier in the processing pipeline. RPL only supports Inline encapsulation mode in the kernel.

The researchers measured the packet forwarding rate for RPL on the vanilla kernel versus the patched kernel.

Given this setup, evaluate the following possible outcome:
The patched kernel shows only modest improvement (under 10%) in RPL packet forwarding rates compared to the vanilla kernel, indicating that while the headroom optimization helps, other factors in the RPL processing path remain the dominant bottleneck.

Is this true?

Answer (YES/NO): NO